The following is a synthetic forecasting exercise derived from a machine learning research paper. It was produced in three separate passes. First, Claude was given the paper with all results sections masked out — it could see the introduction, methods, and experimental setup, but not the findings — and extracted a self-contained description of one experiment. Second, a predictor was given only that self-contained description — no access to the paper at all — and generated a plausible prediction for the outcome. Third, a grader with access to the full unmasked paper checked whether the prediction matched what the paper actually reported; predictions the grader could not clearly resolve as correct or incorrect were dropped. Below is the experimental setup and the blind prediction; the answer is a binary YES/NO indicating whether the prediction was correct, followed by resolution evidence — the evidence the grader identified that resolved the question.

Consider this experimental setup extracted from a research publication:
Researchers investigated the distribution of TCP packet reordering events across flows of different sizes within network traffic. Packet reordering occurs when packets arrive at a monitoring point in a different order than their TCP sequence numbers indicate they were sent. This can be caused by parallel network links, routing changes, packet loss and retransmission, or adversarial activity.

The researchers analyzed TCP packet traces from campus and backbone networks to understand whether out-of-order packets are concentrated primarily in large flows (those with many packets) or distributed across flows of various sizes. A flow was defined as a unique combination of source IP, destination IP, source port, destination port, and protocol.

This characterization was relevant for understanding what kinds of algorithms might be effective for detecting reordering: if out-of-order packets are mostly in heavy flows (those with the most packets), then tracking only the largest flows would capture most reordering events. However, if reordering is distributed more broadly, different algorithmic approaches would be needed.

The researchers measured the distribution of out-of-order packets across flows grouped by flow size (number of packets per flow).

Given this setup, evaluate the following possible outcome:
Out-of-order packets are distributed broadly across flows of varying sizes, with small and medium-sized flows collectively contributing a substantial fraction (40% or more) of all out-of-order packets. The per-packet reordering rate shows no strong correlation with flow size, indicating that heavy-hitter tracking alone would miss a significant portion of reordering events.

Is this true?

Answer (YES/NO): NO